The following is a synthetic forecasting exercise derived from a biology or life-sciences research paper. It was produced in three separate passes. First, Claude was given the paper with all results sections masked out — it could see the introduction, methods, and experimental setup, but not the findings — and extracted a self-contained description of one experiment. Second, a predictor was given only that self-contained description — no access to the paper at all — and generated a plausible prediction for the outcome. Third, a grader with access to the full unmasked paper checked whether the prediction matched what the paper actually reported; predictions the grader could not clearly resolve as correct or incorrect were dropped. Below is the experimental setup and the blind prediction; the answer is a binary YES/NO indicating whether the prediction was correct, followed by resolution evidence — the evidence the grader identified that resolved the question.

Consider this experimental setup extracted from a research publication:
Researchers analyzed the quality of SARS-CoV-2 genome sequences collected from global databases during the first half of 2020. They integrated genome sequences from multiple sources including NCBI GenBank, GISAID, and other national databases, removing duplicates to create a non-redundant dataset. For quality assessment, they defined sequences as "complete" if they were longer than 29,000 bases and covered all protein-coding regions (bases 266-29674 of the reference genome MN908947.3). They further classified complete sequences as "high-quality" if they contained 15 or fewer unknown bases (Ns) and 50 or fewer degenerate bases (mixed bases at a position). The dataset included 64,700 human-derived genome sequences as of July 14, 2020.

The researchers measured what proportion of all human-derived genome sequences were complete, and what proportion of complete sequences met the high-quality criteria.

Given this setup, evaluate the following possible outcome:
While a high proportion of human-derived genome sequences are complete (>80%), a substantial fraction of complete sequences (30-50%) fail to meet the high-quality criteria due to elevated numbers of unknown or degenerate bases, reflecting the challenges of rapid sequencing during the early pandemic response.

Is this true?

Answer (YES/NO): YES